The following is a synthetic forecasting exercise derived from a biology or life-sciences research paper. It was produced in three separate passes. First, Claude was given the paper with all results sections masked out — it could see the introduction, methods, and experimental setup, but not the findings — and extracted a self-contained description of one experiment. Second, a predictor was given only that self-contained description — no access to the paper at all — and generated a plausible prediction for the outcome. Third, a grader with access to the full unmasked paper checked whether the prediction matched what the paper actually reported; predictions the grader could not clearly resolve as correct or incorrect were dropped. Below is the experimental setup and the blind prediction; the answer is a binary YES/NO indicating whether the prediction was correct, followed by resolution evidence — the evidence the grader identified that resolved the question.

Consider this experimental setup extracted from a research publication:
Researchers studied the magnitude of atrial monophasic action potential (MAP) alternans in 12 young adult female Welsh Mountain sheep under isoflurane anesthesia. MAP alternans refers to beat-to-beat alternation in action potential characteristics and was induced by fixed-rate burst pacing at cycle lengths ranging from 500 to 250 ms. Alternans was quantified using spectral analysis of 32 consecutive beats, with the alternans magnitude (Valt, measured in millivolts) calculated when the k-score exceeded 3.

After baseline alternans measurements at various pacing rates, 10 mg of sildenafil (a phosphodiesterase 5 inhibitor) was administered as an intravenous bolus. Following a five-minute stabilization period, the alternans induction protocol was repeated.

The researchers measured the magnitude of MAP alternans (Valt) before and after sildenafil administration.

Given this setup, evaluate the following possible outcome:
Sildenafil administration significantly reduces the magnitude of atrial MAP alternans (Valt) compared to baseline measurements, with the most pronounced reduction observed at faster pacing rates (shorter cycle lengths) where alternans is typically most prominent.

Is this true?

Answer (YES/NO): NO